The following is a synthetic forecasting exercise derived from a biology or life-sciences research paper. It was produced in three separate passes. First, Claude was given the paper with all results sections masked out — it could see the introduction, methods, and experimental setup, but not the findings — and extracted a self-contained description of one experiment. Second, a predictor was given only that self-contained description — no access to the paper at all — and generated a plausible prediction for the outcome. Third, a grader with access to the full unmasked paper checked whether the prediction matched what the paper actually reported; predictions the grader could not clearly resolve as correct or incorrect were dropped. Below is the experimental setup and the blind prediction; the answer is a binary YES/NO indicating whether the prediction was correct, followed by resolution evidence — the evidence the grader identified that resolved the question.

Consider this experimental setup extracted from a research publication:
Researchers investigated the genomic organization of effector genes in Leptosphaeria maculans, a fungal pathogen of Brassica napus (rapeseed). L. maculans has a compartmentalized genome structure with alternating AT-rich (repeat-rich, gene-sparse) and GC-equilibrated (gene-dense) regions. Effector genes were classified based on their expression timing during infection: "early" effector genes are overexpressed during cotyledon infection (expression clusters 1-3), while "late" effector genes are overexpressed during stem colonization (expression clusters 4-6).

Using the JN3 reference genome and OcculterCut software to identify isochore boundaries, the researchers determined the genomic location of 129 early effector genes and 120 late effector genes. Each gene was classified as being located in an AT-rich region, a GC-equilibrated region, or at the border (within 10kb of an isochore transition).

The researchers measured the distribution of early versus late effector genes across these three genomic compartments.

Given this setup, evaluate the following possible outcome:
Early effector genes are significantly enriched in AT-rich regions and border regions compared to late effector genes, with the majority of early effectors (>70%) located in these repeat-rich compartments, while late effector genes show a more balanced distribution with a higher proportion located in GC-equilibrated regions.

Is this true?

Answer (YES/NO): NO